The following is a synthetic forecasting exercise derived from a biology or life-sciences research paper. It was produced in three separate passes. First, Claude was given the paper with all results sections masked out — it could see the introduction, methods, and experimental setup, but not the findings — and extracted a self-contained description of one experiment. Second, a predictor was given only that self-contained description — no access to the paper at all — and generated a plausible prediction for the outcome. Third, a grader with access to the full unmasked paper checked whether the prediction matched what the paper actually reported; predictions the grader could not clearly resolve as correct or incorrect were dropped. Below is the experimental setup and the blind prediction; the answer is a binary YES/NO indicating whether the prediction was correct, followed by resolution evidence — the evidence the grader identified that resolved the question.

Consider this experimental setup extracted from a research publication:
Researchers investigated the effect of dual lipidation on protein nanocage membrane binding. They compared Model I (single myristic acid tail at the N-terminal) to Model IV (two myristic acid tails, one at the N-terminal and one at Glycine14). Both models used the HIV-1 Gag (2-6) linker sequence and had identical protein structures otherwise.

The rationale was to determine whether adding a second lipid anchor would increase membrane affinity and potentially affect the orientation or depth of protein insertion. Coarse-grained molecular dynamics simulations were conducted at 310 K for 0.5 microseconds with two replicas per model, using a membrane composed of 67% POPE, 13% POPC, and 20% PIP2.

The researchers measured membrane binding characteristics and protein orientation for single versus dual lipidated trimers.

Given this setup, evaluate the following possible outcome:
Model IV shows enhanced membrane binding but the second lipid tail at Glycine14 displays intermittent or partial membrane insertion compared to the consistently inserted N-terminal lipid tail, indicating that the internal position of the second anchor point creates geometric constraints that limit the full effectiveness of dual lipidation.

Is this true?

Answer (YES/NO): NO